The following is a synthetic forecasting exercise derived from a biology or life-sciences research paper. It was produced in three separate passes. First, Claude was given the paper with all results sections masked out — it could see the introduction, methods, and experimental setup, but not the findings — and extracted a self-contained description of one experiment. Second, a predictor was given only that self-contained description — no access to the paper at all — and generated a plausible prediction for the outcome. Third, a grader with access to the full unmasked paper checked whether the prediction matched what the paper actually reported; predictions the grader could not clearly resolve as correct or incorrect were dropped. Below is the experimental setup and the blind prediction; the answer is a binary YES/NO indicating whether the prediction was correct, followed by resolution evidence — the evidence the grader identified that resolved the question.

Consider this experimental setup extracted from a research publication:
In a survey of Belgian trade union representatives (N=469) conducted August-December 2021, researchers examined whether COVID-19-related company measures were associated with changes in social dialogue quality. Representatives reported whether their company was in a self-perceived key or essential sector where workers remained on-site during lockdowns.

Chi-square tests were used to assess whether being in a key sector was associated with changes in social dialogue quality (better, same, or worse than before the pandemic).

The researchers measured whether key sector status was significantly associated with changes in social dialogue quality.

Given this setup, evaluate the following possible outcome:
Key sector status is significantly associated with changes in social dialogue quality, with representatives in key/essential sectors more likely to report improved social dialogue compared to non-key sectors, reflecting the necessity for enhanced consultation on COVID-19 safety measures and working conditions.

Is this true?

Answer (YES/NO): NO